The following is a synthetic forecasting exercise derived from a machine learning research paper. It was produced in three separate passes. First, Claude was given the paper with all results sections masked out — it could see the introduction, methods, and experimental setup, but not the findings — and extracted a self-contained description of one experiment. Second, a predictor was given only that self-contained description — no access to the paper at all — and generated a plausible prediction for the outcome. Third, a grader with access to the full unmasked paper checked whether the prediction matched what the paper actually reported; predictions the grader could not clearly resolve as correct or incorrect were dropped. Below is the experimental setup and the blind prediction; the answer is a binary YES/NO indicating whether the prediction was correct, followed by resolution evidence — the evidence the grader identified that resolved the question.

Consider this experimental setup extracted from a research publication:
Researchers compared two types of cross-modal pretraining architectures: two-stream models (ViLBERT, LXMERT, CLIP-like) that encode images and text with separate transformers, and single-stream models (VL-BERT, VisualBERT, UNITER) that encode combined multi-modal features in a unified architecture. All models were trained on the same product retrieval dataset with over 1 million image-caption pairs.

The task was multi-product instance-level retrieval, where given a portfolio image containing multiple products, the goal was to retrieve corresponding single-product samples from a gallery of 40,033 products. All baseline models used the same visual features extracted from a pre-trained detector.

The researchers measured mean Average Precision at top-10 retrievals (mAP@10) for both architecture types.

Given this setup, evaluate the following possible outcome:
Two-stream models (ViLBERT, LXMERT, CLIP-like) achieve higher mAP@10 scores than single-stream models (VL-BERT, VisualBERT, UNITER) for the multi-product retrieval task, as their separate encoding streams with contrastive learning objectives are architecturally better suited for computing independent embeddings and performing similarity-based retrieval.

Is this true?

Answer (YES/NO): NO